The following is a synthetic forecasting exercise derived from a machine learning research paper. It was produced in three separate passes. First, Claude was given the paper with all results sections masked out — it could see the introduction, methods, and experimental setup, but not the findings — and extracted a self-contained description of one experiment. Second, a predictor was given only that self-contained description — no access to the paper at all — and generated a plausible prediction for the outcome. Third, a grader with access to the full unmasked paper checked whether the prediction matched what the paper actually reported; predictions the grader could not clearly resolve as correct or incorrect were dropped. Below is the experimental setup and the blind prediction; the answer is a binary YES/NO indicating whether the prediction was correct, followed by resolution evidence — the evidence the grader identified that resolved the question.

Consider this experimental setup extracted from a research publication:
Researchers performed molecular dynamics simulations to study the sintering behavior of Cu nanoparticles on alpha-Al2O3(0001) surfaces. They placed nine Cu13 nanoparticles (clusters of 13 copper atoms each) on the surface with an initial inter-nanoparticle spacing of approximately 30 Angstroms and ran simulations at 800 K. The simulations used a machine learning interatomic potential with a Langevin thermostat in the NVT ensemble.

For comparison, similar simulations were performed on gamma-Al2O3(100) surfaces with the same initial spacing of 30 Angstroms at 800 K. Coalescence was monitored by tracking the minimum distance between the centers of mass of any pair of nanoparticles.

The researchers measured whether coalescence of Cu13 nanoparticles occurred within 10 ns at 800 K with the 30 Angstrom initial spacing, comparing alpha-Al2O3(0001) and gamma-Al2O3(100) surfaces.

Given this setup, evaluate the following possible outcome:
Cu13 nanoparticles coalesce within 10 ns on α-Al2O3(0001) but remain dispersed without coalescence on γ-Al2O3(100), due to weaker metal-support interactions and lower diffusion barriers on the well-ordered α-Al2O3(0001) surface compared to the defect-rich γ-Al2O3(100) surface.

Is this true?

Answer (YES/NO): NO